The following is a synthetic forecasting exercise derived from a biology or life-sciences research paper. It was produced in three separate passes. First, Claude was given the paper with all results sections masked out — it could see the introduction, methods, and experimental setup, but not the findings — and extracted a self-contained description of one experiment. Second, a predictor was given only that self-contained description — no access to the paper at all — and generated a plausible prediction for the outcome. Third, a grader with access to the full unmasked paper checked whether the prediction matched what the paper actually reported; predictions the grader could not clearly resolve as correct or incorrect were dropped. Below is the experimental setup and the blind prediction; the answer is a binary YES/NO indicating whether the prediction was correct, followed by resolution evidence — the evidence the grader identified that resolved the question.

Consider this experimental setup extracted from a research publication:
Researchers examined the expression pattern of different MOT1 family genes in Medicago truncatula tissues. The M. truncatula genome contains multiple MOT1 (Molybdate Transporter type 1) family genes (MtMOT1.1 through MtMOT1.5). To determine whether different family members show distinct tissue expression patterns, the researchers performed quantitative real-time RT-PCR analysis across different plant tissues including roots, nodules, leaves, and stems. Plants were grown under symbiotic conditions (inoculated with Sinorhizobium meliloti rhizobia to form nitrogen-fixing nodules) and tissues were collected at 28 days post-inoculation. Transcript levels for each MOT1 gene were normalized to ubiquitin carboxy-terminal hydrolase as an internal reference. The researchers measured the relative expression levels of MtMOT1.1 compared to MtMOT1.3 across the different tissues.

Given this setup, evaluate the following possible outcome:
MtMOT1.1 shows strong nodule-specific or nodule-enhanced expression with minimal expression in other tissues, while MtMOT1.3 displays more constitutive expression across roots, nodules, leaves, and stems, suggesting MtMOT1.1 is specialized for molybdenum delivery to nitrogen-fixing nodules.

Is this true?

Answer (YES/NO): NO